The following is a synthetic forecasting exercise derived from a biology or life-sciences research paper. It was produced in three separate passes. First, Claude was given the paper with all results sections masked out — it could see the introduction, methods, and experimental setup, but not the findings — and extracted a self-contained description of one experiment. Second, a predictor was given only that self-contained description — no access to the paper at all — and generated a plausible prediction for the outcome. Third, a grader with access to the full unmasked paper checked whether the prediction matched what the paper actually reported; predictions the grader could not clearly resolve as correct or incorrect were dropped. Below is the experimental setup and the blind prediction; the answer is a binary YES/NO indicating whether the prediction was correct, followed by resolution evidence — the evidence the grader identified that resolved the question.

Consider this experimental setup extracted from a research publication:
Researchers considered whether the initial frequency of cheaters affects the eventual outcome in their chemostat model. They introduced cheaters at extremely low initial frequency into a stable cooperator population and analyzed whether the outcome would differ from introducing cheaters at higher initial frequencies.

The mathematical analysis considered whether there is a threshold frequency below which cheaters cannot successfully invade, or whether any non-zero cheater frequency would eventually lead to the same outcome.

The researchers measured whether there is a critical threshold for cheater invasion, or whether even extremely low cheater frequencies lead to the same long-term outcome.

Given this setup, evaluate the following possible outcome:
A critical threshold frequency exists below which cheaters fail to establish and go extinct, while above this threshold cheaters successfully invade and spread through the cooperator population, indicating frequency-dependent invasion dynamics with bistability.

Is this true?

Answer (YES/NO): NO